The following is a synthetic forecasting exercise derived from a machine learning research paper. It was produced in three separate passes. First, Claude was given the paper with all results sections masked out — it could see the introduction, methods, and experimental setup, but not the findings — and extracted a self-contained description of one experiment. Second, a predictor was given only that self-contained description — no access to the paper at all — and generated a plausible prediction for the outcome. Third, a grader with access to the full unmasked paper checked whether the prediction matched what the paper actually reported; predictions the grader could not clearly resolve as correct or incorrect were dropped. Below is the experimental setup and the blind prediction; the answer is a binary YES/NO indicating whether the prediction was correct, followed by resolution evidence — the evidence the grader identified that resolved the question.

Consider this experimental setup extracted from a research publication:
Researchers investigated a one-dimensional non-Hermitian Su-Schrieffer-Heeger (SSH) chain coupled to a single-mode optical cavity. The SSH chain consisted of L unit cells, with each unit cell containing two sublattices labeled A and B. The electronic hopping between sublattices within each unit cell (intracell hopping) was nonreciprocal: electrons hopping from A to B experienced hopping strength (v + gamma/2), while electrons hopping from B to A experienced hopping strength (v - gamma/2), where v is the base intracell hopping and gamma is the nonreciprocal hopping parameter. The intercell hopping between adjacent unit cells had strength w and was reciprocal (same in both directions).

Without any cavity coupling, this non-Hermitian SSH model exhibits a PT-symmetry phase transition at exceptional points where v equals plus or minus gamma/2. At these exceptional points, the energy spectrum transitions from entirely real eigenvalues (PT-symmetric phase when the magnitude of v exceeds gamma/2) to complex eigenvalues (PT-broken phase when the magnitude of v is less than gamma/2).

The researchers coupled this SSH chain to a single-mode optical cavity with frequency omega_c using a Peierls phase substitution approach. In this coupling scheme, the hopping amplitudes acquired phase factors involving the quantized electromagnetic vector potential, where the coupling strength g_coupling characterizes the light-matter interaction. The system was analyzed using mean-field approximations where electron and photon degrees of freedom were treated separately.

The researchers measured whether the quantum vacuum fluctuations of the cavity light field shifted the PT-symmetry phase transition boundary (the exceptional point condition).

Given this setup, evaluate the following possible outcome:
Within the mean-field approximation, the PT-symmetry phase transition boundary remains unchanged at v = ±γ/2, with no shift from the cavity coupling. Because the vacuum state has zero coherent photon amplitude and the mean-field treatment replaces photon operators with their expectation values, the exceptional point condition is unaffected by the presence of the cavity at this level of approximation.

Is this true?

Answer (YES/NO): YES